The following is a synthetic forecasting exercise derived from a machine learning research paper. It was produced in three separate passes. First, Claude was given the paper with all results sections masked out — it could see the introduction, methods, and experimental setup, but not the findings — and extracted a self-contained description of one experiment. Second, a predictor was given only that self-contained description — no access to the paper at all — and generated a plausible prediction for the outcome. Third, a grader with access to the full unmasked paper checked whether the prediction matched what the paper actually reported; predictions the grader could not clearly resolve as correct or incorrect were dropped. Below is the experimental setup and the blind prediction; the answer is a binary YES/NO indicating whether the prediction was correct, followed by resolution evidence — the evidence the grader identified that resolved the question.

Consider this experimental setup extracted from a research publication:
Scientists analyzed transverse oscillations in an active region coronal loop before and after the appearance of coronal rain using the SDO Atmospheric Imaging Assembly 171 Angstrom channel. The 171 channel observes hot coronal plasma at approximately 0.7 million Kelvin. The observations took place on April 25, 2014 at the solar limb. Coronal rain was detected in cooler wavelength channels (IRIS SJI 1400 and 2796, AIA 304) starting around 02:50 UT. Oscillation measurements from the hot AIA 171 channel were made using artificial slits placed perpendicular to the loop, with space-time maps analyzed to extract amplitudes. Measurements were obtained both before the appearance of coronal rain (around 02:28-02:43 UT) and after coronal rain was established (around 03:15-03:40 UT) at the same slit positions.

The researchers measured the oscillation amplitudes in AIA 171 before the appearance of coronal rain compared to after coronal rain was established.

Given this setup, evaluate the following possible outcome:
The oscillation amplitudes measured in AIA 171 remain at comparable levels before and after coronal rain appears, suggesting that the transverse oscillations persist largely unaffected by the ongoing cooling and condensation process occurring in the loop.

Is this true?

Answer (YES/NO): YES